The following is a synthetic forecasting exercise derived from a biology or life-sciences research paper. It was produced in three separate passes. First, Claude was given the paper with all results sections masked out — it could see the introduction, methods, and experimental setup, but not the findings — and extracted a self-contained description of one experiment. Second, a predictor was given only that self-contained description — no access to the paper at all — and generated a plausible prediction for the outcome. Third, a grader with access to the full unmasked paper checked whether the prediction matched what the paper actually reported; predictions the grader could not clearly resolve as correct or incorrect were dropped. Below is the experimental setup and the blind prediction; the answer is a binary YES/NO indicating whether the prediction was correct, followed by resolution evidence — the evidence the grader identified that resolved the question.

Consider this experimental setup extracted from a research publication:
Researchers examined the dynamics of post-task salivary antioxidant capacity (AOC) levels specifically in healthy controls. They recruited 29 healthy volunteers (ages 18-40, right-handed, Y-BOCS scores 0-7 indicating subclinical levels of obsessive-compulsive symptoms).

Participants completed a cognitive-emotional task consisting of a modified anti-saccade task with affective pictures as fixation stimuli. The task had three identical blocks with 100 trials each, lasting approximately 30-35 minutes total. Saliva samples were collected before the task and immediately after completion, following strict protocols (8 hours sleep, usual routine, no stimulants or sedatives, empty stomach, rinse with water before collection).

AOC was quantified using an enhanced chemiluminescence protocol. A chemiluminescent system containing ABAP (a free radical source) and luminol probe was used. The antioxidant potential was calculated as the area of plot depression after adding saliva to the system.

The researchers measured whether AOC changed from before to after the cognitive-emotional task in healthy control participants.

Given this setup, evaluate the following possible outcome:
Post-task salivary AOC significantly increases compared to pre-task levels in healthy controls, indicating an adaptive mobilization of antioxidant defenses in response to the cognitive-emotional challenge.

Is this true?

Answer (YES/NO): YES